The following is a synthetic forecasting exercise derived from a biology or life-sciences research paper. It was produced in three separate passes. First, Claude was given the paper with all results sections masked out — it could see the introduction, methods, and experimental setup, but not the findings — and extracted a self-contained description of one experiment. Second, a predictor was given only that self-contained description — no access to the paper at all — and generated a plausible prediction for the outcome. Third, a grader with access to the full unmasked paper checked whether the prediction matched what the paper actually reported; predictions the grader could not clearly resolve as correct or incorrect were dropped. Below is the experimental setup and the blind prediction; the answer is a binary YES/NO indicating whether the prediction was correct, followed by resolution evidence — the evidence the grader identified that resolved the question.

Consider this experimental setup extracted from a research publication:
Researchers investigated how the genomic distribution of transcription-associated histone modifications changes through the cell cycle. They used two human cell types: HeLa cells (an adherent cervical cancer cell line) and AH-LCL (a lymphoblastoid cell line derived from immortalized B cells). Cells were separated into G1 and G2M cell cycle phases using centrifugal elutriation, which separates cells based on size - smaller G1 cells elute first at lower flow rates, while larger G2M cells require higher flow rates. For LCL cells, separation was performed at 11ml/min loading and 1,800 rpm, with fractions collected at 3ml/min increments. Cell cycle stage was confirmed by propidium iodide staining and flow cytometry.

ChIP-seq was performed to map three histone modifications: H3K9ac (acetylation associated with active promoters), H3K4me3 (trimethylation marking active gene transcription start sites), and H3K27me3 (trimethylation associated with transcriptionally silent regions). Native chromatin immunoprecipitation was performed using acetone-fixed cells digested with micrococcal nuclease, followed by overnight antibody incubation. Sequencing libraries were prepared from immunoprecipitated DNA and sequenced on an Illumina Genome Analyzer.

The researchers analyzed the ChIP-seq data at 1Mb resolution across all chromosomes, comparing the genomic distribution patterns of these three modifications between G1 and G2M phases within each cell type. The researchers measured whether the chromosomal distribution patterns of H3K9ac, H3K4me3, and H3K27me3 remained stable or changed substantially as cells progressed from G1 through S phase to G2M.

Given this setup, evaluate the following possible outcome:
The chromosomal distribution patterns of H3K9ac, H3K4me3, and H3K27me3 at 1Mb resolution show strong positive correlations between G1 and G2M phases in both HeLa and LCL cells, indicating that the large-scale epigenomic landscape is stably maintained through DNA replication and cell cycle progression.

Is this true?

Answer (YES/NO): YES